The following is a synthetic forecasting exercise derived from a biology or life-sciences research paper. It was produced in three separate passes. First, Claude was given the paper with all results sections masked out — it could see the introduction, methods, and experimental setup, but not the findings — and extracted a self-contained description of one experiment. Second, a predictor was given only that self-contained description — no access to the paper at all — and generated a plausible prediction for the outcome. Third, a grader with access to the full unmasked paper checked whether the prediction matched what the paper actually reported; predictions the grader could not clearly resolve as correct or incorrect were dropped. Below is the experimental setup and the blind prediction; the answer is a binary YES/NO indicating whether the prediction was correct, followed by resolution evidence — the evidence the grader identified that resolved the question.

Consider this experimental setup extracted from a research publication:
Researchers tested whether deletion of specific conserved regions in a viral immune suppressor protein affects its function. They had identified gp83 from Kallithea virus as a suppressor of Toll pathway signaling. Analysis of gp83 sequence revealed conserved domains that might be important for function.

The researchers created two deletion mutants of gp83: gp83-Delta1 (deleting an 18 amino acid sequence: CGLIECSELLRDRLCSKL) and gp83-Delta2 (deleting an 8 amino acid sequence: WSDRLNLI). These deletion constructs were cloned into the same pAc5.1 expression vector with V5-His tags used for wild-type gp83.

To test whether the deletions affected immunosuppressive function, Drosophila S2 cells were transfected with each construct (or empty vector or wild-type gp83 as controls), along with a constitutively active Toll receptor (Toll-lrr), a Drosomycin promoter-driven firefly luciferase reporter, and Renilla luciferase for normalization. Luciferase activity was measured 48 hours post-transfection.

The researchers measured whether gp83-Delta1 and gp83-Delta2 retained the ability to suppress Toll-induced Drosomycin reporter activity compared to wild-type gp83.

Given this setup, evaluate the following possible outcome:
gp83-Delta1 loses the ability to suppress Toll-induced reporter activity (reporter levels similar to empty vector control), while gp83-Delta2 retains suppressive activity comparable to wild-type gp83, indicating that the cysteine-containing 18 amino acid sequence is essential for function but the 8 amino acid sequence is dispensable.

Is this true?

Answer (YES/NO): NO